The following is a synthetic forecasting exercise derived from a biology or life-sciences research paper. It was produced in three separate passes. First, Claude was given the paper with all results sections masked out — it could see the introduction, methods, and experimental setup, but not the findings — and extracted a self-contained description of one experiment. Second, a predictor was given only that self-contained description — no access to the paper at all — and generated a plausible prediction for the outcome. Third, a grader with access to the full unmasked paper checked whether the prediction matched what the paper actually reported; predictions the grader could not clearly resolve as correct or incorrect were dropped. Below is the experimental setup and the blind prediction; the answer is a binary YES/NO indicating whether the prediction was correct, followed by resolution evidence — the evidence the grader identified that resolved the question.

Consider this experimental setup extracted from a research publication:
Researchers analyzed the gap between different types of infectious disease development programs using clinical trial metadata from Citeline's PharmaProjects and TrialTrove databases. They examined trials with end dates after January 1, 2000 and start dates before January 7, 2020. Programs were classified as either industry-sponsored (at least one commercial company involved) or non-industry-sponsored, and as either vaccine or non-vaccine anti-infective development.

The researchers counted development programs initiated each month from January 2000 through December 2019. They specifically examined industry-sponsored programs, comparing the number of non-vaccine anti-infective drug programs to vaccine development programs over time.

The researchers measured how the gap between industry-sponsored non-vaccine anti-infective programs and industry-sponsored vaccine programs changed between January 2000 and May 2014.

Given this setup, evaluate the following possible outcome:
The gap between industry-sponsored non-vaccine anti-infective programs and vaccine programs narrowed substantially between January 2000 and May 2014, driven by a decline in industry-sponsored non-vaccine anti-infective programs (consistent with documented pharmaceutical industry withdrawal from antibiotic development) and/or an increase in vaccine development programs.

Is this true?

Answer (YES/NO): NO